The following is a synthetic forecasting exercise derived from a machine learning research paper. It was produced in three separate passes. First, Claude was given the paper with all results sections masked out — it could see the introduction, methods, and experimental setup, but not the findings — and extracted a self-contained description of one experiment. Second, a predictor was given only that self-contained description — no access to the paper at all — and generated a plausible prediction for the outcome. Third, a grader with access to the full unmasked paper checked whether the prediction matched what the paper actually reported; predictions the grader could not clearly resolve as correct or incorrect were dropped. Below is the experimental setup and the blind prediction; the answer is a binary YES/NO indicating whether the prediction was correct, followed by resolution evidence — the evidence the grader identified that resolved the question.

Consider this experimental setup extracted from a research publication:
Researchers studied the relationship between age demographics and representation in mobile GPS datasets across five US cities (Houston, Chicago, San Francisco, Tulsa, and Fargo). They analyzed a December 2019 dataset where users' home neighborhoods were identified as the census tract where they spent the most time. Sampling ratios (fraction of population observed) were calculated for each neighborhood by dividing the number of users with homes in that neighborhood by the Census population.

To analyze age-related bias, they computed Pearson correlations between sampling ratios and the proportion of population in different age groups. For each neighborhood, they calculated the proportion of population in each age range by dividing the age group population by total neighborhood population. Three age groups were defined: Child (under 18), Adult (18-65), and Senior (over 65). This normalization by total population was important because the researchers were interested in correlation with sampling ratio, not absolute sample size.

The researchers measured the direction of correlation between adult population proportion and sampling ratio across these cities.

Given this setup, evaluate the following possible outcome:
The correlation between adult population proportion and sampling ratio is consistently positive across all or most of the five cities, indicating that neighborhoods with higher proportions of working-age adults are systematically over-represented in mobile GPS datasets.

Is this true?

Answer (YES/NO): YES